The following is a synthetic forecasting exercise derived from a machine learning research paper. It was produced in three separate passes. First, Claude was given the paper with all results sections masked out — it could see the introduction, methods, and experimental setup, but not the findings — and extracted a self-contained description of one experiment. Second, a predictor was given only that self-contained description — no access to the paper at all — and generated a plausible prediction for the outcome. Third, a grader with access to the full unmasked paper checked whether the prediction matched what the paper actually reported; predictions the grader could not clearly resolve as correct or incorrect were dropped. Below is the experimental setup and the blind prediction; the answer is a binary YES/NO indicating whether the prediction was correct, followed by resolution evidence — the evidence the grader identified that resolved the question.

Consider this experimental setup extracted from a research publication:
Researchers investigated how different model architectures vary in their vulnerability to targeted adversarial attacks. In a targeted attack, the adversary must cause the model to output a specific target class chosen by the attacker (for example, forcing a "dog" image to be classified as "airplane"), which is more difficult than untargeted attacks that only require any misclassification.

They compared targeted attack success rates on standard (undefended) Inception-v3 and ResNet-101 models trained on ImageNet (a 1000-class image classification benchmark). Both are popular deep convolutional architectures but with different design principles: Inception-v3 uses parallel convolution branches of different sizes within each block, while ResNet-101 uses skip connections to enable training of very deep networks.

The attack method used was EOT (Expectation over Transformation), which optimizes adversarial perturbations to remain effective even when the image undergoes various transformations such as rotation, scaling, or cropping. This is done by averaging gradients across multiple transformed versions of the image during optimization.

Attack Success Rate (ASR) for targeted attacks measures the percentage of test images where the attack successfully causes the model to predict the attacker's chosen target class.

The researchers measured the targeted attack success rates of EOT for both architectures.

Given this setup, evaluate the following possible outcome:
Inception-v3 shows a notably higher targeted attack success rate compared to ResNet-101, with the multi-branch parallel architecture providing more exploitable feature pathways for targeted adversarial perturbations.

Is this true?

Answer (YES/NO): NO